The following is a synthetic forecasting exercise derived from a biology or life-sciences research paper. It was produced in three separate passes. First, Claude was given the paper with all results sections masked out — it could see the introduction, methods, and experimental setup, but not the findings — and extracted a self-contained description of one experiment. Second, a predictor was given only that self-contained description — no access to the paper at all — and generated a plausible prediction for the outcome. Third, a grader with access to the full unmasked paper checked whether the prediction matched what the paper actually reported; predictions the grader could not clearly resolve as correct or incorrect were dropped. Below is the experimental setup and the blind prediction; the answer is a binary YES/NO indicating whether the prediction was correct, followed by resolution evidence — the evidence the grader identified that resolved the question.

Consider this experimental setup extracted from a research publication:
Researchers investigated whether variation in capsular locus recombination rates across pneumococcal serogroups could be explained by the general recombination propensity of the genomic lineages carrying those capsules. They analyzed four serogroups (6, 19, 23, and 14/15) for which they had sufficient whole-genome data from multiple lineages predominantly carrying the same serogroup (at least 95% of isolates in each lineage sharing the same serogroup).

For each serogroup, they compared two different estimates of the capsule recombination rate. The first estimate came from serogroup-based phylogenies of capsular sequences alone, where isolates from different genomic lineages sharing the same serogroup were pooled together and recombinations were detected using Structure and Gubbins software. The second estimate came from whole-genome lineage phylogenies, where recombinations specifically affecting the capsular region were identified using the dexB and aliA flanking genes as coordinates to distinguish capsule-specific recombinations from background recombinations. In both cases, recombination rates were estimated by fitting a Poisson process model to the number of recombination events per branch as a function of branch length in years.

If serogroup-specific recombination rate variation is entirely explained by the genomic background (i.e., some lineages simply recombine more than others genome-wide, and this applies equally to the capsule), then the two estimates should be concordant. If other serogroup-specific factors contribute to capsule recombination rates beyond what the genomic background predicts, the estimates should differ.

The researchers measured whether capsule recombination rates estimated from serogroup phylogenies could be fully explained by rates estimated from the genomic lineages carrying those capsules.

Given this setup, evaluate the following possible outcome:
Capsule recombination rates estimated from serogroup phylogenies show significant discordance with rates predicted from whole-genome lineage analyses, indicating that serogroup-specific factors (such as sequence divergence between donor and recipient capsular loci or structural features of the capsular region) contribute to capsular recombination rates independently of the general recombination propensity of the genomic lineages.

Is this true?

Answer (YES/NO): YES